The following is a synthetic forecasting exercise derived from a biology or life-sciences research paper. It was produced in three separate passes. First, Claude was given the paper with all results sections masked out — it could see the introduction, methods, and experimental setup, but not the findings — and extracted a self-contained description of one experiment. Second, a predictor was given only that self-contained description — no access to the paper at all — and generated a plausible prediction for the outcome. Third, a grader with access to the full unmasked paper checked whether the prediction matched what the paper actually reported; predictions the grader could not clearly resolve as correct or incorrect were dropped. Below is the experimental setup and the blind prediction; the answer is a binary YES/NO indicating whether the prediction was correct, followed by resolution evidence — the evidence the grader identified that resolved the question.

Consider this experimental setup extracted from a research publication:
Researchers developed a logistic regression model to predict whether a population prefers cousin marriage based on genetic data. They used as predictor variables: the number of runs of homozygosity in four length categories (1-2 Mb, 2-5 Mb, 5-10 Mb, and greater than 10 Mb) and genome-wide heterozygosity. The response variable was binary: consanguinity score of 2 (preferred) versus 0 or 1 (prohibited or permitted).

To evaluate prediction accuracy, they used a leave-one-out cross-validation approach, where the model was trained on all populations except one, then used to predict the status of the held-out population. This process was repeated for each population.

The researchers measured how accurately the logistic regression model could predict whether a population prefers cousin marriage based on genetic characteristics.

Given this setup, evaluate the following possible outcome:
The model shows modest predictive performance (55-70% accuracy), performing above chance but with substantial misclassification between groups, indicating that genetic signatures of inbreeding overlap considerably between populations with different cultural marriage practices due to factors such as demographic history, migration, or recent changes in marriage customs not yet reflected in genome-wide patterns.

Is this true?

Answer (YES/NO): YES